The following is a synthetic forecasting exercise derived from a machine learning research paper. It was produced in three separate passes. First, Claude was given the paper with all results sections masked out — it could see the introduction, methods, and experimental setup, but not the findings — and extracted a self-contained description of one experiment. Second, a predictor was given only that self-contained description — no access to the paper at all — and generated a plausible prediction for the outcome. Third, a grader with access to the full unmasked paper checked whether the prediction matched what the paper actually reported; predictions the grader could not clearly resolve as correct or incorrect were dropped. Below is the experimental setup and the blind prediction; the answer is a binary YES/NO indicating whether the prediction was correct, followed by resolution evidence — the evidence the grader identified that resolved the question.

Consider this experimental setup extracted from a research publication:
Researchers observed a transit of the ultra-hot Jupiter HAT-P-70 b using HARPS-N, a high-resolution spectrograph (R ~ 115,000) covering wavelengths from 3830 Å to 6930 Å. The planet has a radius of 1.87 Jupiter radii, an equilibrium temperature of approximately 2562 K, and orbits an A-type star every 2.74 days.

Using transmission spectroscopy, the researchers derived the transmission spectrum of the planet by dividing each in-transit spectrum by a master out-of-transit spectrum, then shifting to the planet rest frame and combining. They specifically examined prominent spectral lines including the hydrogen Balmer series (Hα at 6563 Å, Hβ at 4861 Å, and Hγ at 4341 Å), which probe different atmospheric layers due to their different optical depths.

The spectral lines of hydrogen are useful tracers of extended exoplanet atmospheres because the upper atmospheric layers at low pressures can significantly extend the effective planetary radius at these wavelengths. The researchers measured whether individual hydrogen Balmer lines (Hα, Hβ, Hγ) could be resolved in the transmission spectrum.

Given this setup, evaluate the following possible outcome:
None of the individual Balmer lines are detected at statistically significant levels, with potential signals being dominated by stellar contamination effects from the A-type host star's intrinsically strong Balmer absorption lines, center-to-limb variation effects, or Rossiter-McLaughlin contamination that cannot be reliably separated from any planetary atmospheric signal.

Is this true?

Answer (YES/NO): NO